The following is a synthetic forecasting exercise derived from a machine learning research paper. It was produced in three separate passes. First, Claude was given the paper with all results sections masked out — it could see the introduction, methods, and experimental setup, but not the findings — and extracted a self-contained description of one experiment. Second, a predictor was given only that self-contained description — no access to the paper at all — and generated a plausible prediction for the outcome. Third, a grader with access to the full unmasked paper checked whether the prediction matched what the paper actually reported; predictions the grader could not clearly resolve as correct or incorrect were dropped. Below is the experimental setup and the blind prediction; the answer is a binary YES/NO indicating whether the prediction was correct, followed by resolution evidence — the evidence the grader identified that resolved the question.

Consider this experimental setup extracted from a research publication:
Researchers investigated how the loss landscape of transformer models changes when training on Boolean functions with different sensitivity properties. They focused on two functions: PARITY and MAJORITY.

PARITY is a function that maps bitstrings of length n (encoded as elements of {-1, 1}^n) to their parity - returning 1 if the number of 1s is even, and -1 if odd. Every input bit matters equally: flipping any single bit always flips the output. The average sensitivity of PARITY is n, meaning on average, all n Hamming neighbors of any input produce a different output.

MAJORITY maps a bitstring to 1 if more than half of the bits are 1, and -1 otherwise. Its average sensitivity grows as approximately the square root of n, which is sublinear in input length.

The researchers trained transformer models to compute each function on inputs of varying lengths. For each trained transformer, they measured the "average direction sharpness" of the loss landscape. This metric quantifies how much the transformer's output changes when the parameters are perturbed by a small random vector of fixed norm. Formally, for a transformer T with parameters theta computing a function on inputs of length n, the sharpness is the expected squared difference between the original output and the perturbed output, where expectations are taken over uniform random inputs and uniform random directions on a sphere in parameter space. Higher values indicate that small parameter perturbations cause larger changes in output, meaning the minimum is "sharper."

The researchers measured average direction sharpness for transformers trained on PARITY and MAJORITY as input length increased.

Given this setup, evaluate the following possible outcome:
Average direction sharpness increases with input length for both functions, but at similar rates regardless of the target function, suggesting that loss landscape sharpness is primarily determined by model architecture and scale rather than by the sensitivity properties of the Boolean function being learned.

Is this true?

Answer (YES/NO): NO